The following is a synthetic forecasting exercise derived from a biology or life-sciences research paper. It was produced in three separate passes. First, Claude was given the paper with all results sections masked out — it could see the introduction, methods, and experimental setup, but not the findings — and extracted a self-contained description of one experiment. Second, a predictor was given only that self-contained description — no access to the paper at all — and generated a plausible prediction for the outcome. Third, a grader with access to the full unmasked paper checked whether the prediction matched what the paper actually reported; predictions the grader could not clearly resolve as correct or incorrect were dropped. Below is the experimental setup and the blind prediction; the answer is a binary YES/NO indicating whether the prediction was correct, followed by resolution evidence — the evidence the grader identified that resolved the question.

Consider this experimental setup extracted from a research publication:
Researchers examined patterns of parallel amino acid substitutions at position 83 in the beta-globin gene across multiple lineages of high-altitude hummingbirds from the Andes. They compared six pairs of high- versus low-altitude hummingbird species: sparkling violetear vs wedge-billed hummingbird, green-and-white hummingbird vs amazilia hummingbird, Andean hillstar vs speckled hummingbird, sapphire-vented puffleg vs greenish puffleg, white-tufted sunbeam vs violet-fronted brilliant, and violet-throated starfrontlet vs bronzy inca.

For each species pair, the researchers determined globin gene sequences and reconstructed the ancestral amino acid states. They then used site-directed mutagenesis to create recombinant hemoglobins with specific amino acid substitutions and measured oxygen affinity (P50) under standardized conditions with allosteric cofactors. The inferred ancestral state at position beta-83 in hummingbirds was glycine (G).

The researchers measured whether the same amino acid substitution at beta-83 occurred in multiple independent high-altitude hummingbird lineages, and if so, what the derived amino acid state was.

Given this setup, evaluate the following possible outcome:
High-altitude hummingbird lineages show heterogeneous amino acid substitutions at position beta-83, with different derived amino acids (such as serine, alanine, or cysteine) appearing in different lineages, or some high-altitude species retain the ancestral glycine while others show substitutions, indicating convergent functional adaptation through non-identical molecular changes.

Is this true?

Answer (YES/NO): NO